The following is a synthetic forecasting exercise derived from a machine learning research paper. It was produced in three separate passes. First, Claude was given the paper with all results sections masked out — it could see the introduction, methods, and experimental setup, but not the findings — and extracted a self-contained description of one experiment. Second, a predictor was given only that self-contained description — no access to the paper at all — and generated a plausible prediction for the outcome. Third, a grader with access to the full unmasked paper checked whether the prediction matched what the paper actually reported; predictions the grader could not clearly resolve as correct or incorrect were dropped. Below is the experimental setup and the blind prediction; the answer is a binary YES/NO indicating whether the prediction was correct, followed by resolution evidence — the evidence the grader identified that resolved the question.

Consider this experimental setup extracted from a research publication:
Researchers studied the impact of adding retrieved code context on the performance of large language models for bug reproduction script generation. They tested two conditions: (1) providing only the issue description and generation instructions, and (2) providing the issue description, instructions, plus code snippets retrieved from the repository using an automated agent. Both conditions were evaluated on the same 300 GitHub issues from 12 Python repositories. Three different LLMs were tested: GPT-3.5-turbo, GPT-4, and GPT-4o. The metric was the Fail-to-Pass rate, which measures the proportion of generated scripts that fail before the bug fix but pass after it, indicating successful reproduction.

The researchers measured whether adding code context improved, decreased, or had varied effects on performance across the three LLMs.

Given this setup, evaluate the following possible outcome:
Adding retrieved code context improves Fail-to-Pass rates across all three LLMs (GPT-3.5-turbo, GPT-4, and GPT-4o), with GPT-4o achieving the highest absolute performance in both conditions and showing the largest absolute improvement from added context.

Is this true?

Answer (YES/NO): NO